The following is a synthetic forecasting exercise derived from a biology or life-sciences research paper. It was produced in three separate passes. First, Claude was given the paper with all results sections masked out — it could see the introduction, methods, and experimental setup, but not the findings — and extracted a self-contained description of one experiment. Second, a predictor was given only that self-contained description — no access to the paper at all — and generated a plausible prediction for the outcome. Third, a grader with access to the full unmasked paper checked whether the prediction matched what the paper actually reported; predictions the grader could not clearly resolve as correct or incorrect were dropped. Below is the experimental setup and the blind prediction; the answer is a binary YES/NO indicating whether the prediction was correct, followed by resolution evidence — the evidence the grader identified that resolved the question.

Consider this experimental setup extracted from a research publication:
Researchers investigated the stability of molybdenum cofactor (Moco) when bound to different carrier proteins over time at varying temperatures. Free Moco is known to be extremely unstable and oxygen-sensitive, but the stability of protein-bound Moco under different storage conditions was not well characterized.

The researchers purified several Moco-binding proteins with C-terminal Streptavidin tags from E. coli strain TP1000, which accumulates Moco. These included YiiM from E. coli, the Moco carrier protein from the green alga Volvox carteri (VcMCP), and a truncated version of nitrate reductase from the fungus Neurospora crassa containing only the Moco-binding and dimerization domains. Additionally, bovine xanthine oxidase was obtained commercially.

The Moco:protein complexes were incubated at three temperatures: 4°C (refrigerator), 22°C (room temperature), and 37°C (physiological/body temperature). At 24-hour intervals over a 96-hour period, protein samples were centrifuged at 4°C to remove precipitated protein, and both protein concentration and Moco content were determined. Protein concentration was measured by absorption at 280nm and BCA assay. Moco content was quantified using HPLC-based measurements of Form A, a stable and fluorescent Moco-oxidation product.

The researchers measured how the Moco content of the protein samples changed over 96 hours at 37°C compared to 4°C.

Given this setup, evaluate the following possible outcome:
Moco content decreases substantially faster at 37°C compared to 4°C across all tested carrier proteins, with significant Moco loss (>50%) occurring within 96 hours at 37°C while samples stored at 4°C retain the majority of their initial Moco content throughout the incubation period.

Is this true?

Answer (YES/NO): NO